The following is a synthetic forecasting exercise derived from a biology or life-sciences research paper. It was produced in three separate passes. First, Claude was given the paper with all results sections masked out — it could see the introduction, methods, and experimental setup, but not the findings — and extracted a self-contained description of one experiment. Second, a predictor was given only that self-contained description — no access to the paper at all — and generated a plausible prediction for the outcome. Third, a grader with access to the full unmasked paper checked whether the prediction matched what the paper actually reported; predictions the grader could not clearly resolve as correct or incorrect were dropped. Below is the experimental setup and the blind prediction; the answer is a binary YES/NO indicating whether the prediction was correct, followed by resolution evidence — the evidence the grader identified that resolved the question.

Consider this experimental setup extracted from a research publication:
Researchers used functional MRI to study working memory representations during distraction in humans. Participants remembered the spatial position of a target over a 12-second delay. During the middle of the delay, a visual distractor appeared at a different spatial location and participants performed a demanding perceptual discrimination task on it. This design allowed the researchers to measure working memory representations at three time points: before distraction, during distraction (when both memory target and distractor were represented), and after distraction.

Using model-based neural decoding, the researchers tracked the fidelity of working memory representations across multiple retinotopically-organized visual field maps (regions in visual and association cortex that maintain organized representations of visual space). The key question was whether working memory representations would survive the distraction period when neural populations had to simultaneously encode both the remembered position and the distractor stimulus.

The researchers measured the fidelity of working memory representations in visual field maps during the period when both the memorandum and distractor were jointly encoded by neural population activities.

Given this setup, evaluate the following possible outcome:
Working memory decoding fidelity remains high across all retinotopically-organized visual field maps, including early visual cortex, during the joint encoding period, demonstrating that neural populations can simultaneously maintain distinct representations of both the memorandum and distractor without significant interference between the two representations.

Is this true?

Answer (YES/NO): NO